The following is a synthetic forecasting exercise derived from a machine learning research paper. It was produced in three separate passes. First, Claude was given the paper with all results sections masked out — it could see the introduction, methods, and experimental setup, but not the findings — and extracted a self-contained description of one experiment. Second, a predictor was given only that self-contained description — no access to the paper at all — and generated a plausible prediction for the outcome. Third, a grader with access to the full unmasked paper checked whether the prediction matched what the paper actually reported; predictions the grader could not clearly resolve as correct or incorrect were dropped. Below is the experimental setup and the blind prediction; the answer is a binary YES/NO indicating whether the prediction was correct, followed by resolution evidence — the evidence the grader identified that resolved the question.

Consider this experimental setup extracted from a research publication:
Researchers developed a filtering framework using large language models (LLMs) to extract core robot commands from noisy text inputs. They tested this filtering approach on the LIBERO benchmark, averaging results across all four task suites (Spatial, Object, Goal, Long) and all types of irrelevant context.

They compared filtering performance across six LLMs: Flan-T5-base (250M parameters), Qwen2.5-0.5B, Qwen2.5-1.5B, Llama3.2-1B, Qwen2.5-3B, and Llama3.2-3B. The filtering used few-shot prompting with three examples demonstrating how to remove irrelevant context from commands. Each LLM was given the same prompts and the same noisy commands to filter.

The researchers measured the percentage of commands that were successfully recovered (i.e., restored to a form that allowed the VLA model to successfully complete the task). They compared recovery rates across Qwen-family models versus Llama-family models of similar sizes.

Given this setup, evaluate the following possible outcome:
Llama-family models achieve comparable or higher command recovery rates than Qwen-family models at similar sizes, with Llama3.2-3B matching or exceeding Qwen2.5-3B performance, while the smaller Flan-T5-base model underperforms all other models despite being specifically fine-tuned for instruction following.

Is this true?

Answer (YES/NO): NO